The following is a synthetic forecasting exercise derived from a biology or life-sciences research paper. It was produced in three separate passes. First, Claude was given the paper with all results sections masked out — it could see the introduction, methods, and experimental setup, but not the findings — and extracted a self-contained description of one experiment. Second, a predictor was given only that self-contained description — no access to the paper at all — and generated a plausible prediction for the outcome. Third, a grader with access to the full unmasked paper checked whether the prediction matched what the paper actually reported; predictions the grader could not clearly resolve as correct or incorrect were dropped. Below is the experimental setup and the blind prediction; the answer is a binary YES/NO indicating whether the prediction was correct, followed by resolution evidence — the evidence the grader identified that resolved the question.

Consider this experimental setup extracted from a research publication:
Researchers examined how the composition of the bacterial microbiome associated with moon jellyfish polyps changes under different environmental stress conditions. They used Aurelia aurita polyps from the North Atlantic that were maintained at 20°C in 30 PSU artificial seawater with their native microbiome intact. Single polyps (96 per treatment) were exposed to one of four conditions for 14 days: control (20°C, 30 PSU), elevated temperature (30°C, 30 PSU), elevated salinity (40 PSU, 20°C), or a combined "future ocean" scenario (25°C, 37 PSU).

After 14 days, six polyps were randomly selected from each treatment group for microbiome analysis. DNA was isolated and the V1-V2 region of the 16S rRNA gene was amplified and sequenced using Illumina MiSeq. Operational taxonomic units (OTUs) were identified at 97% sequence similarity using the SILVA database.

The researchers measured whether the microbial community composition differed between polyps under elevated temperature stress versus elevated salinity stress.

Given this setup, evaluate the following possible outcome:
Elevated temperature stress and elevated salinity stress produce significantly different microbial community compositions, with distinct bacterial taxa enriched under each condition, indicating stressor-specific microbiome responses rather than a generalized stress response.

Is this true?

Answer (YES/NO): YES